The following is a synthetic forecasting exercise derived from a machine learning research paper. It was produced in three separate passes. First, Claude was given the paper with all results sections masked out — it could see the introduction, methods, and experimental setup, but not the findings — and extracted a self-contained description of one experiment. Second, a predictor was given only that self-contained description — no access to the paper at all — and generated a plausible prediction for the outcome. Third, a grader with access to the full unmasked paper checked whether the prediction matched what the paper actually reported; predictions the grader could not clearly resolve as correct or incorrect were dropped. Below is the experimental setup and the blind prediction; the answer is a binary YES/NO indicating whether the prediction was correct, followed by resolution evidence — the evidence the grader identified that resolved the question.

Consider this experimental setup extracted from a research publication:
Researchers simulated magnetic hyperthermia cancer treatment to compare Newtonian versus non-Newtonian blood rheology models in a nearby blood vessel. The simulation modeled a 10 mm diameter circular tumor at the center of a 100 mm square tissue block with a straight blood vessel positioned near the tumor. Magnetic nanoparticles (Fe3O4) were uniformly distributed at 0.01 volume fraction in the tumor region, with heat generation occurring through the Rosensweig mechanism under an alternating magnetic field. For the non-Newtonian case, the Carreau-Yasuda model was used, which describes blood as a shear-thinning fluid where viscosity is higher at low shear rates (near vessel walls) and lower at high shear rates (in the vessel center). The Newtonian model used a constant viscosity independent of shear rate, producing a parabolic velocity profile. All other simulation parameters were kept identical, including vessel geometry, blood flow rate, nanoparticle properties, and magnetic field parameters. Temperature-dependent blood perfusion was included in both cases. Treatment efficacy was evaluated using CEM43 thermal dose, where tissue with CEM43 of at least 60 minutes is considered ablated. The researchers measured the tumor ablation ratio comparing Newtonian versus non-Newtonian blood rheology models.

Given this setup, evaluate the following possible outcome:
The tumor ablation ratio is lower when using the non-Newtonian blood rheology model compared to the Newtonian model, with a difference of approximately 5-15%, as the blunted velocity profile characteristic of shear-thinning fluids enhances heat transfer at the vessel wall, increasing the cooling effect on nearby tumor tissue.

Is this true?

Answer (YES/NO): NO